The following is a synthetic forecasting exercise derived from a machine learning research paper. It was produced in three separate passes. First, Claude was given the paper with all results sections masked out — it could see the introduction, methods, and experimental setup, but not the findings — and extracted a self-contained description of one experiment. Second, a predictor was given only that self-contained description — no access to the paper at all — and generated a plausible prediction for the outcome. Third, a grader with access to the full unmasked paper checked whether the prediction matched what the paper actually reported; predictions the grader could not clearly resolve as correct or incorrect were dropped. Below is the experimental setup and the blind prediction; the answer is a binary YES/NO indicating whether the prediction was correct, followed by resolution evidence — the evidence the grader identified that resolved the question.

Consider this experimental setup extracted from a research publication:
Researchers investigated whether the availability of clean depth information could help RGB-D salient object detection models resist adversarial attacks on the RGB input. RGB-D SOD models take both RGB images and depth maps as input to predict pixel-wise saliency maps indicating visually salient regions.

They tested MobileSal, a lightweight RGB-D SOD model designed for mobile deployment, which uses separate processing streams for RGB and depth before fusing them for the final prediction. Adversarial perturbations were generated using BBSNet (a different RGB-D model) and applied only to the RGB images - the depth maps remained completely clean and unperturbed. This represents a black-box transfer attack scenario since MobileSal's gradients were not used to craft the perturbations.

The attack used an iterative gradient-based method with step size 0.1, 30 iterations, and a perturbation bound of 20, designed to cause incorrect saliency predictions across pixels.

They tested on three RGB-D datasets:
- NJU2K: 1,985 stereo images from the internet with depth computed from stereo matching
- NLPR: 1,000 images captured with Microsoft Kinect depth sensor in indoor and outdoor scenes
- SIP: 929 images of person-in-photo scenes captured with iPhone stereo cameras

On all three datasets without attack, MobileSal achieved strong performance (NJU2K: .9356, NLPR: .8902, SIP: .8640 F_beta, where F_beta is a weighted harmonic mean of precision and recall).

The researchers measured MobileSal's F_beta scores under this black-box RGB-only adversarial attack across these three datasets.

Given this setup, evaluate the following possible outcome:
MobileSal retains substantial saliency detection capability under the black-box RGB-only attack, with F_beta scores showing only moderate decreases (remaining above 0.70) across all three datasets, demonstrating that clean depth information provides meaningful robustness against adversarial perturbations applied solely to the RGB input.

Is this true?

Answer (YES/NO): YES